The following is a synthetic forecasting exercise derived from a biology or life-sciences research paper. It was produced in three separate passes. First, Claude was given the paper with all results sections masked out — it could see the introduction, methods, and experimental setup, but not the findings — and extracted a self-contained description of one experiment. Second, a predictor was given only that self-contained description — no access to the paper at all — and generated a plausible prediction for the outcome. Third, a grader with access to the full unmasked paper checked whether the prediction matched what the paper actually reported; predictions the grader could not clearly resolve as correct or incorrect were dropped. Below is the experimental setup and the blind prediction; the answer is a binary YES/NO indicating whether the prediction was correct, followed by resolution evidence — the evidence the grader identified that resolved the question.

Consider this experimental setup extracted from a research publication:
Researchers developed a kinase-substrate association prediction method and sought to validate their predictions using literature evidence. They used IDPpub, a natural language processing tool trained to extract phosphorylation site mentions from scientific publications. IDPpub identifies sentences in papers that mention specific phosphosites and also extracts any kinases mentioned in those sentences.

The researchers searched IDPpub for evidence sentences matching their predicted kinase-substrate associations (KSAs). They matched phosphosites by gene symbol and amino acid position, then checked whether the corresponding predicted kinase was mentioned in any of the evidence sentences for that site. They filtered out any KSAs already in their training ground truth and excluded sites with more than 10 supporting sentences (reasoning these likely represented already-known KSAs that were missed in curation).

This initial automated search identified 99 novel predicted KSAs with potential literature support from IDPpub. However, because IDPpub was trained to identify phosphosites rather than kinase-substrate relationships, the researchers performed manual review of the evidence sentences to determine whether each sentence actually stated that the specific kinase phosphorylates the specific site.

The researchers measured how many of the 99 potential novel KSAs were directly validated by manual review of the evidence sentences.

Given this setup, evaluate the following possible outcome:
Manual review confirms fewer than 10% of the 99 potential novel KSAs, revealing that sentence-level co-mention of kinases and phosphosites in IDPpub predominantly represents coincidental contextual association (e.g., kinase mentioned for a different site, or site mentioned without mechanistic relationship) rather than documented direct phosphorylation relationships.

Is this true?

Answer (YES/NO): NO